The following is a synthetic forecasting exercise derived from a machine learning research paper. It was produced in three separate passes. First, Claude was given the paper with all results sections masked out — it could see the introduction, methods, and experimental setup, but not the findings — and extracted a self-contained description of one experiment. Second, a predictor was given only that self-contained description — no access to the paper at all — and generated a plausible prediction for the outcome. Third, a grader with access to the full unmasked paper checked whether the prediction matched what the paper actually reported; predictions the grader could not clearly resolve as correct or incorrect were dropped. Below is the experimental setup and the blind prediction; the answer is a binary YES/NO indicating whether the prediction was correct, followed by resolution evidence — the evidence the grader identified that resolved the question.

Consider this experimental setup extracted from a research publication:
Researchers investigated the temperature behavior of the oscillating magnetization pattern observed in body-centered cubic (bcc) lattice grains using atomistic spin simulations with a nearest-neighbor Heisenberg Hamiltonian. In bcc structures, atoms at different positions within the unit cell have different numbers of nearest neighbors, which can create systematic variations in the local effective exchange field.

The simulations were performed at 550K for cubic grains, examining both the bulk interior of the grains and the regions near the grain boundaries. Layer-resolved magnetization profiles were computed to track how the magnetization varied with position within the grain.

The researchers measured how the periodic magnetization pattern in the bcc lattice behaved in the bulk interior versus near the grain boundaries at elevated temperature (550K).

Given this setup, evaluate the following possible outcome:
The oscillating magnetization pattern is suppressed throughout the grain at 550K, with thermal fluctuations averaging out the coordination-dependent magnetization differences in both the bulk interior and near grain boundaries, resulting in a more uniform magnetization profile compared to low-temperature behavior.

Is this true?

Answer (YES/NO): NO